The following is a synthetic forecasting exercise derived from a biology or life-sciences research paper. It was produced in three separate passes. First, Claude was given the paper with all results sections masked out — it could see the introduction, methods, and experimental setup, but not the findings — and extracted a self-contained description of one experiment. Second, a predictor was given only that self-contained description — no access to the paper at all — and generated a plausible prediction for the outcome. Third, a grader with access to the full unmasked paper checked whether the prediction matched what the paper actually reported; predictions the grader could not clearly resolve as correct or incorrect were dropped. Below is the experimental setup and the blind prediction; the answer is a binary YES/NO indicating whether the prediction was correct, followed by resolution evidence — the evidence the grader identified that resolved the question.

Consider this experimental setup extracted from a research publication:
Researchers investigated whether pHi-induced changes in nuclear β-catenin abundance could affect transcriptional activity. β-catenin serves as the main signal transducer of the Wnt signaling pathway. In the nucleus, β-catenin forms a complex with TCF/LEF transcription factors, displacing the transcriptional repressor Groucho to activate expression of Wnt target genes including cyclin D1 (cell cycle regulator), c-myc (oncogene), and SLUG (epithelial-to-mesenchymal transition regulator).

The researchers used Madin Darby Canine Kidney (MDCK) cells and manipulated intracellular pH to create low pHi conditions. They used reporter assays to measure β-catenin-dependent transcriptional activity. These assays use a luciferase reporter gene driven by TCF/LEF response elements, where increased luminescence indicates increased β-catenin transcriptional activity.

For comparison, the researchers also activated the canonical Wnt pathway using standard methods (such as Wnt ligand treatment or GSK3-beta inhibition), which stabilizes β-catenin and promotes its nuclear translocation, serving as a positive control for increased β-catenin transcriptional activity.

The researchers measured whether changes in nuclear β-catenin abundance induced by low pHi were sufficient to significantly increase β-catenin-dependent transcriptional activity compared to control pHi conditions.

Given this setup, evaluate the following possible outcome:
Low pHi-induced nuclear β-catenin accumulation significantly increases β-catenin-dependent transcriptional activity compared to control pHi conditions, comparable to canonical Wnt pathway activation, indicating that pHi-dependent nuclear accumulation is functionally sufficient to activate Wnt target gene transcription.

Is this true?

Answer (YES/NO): YES